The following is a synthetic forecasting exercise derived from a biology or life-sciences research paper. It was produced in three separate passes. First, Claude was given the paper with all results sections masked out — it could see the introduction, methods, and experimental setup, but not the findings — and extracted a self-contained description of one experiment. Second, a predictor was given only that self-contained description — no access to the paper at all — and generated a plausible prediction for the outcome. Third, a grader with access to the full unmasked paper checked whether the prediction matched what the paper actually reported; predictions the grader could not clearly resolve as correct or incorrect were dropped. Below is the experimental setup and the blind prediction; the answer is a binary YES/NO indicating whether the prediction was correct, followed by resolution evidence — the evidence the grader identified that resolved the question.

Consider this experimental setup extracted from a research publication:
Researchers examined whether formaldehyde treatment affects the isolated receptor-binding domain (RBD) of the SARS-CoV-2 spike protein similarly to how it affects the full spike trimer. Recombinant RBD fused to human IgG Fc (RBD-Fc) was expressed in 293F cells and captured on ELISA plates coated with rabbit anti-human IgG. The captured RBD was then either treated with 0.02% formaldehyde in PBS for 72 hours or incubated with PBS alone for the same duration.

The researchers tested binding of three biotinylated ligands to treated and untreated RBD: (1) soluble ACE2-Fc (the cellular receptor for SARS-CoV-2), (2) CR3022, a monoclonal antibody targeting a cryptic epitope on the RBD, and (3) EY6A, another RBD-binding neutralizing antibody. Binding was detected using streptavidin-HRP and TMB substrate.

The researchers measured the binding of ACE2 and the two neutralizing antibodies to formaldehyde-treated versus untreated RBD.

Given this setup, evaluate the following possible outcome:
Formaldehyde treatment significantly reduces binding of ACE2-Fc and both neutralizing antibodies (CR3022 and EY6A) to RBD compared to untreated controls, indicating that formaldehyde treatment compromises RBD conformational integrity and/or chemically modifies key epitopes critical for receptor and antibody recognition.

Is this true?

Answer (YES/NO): NO